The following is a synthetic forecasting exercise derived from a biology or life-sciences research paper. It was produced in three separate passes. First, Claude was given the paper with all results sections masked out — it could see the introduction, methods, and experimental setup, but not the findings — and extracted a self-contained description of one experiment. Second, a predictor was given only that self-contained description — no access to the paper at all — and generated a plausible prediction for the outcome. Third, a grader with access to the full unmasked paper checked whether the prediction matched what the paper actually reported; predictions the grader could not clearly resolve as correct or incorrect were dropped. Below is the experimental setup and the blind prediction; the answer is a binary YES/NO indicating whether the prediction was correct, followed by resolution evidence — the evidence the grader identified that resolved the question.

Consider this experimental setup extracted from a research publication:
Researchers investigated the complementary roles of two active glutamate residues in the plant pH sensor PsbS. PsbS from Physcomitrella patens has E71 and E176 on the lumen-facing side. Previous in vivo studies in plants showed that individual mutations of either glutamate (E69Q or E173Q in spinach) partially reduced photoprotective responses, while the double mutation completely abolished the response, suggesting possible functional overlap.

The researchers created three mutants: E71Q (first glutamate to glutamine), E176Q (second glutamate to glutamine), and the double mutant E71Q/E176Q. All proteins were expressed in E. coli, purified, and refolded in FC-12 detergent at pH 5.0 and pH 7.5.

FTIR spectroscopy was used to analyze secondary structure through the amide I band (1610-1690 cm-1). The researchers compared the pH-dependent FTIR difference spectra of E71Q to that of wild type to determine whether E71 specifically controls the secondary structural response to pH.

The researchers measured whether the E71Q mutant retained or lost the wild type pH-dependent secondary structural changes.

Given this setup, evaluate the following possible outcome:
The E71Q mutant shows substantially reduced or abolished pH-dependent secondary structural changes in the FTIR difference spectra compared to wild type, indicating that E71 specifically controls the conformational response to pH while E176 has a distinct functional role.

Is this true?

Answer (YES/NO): NO